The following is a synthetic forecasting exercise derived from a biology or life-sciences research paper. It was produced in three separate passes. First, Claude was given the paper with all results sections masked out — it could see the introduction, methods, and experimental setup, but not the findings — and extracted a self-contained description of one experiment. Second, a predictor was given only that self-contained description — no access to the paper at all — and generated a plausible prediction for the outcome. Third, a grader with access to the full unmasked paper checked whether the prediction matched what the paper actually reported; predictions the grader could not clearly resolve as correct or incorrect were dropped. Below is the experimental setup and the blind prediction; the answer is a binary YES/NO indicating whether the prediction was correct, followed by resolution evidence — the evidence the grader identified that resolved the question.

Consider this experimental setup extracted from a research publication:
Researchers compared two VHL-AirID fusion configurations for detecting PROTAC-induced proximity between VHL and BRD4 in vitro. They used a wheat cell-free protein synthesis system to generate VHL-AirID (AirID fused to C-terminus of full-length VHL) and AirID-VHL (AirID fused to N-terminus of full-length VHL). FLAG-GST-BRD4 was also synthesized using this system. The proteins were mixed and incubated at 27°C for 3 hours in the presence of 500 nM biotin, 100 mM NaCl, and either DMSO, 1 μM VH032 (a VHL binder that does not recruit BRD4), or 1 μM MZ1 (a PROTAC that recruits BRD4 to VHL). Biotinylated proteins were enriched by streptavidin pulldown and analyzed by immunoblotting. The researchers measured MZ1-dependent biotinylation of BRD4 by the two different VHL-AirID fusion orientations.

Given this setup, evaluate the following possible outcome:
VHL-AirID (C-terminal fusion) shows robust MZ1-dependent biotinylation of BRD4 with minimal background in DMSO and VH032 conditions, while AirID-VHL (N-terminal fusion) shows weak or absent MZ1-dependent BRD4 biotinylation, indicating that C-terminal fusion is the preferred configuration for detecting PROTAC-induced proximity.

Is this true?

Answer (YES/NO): YES